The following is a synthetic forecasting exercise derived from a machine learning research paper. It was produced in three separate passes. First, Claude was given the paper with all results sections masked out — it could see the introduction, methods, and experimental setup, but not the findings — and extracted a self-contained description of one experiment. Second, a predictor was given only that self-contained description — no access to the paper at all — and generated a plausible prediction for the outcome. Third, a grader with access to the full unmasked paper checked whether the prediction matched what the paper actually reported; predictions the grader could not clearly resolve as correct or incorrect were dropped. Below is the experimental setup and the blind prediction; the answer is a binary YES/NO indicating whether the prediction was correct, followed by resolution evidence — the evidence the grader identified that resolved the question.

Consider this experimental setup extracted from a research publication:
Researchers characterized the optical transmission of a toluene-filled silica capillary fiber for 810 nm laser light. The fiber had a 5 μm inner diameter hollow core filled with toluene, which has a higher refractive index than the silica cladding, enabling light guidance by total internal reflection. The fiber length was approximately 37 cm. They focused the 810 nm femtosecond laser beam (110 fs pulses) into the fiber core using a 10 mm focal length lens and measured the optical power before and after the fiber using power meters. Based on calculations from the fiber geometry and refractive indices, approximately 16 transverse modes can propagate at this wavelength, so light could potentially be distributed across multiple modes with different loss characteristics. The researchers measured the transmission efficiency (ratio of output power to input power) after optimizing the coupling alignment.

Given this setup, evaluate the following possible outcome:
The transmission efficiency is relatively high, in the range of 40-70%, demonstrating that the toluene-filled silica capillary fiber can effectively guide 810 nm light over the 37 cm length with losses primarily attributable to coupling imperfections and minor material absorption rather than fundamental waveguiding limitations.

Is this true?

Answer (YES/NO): YES